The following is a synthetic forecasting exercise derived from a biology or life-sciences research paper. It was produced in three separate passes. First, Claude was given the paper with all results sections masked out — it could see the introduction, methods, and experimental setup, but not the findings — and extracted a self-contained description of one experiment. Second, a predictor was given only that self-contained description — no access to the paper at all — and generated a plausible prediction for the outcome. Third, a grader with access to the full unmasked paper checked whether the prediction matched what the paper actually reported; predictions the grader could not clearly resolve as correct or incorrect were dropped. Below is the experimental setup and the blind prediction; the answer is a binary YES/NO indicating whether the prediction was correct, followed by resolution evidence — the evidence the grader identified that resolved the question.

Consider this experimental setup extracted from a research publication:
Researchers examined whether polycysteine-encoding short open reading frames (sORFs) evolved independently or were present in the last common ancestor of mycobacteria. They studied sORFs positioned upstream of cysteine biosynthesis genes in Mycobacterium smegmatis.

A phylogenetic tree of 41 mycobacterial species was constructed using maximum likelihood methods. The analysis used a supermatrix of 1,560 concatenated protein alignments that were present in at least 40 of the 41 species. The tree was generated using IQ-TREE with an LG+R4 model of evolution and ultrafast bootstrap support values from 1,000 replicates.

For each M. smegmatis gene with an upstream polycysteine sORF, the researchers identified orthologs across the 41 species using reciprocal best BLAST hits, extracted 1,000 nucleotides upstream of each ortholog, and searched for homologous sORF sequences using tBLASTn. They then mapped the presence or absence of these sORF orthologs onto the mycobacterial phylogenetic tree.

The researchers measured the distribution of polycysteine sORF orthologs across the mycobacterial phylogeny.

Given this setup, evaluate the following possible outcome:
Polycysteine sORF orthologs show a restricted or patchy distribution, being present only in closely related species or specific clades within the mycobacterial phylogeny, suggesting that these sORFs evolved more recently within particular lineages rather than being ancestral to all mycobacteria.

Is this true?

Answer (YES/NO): YES